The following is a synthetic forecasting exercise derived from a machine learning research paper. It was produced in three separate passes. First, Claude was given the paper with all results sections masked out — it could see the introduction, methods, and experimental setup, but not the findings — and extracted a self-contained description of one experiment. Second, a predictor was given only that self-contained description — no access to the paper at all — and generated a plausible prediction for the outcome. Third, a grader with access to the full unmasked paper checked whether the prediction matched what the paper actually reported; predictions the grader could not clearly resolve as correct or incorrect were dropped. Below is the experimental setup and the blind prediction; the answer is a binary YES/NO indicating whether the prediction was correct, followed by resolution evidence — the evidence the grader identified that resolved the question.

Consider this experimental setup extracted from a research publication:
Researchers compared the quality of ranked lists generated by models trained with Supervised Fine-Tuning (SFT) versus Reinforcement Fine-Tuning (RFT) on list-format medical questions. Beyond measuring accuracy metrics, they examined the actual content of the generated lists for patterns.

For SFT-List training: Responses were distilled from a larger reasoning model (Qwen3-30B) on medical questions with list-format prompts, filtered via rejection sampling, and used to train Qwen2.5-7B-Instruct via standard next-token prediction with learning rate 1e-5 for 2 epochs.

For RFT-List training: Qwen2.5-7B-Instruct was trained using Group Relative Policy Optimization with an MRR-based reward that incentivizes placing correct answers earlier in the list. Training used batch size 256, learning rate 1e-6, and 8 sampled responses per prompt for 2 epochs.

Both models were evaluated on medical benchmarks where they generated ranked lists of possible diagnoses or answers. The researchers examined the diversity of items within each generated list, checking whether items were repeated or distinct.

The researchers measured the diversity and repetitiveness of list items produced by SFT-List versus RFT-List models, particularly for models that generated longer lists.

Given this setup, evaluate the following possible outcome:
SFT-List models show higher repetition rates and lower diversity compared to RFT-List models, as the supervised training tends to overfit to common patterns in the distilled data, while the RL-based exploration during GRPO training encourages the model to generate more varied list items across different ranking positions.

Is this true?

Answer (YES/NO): YES